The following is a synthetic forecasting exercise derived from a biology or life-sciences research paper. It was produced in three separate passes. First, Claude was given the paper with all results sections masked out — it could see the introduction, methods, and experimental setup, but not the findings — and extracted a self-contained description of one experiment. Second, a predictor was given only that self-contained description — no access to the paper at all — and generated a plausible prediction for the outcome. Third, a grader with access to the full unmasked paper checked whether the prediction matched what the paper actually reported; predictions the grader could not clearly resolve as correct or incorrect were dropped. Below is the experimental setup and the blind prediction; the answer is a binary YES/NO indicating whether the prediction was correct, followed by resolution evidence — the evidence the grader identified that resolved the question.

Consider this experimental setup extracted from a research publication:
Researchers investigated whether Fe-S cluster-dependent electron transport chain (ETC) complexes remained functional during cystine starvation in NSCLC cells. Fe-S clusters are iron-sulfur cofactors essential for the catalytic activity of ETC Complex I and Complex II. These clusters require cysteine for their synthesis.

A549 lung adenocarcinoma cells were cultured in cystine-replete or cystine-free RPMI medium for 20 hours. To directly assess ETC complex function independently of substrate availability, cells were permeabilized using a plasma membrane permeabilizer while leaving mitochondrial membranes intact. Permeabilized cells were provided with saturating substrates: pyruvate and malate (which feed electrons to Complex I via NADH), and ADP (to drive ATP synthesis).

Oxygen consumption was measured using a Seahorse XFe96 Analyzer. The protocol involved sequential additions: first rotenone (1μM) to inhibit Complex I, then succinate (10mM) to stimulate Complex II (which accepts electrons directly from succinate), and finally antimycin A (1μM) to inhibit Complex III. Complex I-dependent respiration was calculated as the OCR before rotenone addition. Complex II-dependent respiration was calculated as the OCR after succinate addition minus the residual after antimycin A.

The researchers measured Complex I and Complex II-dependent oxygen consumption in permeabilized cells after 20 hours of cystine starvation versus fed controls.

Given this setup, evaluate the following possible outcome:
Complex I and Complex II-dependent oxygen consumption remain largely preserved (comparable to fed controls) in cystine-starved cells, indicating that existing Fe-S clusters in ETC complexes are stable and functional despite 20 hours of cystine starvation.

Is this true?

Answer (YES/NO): YES